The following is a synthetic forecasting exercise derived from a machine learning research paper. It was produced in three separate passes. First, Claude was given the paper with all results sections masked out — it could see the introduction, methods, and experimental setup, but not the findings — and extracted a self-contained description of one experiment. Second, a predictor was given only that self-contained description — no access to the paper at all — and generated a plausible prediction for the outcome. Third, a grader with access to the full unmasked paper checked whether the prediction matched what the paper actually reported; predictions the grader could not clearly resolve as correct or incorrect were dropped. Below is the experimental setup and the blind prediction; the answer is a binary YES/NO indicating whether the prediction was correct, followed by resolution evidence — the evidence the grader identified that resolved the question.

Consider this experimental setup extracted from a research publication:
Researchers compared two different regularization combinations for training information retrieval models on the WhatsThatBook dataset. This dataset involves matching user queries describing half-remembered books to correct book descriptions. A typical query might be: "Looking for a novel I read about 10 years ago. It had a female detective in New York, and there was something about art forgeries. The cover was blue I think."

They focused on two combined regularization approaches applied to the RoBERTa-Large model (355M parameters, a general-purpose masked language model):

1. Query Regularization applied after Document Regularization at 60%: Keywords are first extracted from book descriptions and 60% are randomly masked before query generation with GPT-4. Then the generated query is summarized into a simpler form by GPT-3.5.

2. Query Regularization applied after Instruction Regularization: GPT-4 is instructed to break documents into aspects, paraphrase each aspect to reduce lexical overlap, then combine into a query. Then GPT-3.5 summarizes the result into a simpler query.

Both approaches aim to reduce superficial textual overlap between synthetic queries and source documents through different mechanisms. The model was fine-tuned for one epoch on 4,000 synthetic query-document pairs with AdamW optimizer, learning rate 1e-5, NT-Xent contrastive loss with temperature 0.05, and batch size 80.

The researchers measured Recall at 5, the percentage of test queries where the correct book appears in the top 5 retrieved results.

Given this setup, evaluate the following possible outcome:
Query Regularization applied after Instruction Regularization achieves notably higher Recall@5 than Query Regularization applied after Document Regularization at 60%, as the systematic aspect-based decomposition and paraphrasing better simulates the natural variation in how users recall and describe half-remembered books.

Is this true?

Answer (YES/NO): NO